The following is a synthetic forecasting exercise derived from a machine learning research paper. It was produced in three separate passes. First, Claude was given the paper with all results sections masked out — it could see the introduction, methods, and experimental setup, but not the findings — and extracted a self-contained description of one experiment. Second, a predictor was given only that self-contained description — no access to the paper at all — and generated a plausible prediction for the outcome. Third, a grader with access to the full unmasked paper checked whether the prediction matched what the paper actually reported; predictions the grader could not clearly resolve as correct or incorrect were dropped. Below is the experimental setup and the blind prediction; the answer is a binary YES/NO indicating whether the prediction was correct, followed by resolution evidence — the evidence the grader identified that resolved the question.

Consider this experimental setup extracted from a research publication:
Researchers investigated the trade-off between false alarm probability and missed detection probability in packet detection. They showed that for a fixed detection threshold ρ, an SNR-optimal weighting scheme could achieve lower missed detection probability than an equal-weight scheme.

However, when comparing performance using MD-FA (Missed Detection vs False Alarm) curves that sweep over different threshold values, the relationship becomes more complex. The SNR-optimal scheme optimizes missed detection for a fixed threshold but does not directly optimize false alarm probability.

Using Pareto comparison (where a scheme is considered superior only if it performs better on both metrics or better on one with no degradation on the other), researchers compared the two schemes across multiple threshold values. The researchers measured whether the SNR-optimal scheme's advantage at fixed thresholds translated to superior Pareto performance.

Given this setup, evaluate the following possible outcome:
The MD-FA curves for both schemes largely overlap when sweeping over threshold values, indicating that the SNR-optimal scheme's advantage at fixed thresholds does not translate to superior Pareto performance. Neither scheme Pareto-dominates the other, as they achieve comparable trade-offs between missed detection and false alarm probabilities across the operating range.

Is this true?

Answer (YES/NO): NO